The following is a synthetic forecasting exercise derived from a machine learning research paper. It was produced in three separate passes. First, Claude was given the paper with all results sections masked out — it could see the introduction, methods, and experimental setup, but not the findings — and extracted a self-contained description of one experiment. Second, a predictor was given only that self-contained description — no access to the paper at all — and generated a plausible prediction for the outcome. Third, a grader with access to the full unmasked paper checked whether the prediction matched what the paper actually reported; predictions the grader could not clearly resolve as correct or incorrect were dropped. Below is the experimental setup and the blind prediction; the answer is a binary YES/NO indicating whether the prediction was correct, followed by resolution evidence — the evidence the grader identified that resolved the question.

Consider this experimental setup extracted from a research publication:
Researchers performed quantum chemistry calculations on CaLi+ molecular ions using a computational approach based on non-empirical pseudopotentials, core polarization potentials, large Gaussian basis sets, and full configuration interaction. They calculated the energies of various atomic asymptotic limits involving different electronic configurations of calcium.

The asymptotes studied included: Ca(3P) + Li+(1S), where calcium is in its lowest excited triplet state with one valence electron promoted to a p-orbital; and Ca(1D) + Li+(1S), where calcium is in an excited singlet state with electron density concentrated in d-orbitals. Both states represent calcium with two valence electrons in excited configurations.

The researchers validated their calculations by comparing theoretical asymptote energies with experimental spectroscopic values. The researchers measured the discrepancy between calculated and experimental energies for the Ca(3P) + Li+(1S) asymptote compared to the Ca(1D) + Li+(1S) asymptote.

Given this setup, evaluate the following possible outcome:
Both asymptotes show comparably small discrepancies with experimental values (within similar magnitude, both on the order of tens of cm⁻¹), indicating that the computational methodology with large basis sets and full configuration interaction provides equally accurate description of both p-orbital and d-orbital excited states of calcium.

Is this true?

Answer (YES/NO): NO